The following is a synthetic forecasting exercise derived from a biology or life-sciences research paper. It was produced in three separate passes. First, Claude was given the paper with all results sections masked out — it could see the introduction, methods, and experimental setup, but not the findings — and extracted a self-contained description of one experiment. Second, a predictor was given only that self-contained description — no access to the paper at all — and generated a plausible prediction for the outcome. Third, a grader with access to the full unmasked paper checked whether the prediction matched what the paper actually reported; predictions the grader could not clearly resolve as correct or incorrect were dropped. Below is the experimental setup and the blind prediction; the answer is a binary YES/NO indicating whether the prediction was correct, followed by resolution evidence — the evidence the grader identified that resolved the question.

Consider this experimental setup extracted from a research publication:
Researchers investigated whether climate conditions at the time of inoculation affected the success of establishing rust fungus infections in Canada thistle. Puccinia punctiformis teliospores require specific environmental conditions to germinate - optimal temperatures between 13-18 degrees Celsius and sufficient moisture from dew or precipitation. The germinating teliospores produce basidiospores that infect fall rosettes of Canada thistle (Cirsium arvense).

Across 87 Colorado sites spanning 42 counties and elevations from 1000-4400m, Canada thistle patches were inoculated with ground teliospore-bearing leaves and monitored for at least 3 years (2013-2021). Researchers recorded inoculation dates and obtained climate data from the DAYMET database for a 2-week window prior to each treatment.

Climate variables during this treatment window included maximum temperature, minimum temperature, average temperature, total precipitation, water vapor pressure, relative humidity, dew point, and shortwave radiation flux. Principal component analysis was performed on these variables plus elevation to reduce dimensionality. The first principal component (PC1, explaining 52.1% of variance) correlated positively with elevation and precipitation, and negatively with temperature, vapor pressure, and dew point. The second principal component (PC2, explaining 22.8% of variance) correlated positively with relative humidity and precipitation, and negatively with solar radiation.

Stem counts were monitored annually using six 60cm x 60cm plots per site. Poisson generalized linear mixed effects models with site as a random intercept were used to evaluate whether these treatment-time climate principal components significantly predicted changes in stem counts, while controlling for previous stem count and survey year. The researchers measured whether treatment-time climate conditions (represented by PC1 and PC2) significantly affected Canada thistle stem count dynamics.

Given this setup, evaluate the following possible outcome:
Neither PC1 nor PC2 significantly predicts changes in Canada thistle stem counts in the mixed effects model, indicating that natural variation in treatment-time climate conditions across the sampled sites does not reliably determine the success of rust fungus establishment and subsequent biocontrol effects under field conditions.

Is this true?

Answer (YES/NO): NO